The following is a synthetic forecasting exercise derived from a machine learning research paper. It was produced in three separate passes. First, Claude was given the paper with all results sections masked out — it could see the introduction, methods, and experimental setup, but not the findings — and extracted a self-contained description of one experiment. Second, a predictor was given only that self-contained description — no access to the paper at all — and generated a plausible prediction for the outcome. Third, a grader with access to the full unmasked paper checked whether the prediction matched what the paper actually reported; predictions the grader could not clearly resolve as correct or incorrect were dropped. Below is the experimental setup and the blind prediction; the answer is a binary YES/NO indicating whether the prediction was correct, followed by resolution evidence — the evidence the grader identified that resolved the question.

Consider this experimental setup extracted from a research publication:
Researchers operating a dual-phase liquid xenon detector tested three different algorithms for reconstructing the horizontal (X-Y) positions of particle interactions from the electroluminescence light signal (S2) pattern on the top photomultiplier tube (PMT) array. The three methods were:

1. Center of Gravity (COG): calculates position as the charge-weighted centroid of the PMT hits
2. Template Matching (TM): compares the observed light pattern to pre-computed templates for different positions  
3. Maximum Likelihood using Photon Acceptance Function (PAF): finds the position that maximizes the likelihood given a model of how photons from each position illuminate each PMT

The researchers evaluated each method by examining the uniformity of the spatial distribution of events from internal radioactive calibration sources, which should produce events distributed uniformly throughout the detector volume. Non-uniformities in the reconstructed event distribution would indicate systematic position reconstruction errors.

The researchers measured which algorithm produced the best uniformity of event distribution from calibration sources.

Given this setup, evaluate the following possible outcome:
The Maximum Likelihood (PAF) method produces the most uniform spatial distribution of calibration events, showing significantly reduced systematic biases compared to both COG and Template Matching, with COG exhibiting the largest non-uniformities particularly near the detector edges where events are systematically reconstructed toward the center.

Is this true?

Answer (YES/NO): NO